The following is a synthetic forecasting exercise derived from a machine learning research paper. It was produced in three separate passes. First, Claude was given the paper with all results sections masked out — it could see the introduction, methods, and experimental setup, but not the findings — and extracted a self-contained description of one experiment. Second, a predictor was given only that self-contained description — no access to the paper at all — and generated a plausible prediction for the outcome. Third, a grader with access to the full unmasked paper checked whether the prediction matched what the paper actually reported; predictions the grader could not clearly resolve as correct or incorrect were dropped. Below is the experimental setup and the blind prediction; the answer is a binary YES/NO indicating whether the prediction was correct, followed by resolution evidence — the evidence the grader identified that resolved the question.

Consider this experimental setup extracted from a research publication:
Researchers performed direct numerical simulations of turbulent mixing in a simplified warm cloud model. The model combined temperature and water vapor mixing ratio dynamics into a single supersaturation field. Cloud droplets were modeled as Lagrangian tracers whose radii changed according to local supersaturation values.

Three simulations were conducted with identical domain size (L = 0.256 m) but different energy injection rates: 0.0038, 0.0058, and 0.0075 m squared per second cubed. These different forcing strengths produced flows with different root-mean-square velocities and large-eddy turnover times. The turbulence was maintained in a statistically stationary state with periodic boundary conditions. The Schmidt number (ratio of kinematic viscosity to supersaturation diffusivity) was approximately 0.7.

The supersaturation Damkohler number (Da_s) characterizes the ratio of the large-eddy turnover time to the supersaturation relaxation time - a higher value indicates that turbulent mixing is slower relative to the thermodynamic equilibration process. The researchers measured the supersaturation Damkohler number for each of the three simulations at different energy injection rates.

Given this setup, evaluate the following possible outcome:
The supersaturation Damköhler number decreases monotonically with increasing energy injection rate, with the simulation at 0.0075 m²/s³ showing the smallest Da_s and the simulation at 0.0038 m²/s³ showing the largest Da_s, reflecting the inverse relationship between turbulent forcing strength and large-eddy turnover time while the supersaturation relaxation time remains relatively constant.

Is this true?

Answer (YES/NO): YES